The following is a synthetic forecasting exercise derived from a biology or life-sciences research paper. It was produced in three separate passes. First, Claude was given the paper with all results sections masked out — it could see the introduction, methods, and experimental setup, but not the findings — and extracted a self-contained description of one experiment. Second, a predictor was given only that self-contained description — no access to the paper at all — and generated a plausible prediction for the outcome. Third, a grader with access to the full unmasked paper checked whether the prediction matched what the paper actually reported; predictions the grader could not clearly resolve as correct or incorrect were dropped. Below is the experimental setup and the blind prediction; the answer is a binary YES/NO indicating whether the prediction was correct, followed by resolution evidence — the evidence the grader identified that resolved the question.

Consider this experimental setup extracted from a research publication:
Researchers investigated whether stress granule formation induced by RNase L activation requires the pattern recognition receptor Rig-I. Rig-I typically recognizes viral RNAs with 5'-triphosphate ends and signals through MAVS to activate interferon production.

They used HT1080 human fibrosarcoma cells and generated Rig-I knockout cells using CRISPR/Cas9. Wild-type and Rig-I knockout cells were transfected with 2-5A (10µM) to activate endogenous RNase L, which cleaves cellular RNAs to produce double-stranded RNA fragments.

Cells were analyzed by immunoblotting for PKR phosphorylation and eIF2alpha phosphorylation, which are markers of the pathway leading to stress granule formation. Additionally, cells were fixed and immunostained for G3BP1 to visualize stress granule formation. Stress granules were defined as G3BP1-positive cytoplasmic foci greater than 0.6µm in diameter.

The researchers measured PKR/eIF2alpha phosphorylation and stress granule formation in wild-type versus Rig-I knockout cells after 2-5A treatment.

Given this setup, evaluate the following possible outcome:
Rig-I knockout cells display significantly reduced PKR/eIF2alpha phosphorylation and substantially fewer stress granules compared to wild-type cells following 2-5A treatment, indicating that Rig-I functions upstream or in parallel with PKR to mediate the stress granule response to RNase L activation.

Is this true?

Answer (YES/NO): NO